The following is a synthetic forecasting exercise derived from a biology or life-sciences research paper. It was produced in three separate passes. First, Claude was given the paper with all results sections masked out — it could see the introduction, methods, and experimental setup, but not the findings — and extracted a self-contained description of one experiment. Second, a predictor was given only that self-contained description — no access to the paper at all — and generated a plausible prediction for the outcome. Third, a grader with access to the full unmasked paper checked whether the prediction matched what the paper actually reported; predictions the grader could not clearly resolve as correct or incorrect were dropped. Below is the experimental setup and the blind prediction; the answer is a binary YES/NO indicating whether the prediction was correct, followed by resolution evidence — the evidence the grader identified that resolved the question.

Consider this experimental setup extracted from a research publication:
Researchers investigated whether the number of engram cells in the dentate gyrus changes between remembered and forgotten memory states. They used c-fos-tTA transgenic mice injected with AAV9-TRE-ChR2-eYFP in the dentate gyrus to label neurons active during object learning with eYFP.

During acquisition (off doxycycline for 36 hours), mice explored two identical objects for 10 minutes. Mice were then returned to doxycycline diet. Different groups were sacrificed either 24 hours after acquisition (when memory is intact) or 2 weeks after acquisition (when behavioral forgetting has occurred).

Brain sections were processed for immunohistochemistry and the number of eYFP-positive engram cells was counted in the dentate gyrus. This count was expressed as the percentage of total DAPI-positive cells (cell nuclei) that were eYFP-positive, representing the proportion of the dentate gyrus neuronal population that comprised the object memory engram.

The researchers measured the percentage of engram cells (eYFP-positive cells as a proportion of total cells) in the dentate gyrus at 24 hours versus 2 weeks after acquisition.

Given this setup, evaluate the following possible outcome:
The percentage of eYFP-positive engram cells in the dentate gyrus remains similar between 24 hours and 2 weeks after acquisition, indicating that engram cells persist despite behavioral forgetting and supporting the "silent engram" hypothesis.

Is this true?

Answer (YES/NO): YES